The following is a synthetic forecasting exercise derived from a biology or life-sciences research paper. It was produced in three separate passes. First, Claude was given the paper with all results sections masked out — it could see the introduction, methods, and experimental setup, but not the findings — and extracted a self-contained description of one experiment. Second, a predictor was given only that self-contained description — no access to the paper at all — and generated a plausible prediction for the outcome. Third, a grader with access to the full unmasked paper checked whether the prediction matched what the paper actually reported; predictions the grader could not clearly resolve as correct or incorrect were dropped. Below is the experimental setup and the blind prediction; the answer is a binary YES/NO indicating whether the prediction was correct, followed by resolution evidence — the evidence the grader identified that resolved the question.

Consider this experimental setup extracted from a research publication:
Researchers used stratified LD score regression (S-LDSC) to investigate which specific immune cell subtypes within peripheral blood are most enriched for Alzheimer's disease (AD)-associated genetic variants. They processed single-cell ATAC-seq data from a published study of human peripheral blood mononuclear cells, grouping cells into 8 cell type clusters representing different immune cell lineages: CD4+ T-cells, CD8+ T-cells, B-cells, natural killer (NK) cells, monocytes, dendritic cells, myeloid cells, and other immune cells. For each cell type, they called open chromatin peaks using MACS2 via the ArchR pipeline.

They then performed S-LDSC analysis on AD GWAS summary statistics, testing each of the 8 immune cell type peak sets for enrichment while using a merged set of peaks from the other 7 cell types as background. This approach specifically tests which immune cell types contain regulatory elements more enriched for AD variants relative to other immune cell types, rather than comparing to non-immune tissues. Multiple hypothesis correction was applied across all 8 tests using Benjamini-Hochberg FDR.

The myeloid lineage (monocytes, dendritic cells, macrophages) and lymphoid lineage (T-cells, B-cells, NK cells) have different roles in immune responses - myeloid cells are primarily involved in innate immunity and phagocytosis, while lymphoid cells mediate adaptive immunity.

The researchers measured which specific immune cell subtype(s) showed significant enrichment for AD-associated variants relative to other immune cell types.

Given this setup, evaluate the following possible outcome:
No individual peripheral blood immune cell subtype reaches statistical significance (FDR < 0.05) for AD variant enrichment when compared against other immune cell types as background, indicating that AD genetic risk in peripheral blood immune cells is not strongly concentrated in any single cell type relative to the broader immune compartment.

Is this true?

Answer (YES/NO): NO